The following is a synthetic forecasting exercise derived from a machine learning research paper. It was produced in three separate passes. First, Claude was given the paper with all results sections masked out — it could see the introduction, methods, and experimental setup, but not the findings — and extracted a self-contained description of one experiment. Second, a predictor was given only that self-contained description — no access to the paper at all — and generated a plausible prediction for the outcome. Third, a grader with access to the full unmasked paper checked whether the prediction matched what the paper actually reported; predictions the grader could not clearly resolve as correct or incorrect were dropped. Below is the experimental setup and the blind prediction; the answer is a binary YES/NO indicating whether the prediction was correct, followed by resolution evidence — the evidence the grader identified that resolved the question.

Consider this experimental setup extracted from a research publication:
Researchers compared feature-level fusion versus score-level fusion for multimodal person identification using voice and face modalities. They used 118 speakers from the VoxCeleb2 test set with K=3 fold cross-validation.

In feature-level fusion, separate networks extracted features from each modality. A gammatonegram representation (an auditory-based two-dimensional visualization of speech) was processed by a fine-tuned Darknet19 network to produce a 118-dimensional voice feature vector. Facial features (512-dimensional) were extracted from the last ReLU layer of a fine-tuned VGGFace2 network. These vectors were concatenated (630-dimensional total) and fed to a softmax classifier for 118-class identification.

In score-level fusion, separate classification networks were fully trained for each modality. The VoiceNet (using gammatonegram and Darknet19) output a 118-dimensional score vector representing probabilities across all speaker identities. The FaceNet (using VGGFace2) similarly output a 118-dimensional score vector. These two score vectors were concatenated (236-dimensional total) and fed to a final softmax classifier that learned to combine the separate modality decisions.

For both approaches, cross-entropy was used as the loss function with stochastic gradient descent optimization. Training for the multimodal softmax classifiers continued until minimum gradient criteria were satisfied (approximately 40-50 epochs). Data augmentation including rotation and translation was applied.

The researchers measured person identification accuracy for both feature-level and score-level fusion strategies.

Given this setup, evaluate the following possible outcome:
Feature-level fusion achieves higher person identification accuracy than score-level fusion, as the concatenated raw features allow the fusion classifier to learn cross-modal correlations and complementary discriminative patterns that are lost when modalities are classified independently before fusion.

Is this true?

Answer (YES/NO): YES